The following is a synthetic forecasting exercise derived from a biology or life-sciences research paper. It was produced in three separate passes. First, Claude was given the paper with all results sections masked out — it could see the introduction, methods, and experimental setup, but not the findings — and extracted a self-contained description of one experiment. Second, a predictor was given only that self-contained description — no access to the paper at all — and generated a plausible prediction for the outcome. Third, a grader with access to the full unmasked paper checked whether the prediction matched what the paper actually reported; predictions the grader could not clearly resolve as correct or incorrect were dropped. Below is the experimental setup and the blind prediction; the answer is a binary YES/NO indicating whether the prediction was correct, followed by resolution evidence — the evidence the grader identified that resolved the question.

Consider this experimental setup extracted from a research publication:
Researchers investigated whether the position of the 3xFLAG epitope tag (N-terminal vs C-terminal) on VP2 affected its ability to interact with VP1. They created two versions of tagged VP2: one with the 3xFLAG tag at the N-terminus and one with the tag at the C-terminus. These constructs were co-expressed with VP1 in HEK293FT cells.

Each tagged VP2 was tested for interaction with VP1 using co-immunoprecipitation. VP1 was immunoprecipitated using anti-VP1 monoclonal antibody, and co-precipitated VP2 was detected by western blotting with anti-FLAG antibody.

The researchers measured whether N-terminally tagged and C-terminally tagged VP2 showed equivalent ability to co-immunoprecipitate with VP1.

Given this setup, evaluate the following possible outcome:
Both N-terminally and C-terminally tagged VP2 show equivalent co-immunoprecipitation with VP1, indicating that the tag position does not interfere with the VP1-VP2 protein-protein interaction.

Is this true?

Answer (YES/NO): YES